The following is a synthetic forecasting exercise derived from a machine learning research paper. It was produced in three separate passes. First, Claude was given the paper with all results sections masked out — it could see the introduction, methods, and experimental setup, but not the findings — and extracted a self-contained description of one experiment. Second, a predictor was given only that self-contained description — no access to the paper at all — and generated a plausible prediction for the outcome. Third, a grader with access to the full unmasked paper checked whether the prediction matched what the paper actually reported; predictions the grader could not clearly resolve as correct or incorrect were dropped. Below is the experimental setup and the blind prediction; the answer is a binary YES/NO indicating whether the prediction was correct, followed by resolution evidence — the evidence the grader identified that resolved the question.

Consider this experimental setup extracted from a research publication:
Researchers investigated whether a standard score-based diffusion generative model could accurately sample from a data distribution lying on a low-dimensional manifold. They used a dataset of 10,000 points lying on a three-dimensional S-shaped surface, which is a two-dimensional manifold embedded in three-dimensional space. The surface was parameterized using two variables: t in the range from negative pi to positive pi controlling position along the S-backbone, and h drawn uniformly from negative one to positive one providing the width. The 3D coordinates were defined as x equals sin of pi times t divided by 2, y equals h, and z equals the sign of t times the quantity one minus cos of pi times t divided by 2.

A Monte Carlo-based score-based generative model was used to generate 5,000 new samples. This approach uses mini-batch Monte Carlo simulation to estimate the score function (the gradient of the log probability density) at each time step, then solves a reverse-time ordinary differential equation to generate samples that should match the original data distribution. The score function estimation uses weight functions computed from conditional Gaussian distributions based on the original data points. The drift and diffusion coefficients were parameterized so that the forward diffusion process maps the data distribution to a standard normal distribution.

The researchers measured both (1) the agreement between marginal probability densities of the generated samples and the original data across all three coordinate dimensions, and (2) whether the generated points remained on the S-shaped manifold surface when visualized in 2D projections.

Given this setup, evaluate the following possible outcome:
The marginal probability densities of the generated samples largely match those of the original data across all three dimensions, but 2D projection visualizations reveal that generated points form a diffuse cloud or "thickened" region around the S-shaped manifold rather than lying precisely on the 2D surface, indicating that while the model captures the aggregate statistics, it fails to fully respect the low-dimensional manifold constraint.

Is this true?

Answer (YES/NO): YES